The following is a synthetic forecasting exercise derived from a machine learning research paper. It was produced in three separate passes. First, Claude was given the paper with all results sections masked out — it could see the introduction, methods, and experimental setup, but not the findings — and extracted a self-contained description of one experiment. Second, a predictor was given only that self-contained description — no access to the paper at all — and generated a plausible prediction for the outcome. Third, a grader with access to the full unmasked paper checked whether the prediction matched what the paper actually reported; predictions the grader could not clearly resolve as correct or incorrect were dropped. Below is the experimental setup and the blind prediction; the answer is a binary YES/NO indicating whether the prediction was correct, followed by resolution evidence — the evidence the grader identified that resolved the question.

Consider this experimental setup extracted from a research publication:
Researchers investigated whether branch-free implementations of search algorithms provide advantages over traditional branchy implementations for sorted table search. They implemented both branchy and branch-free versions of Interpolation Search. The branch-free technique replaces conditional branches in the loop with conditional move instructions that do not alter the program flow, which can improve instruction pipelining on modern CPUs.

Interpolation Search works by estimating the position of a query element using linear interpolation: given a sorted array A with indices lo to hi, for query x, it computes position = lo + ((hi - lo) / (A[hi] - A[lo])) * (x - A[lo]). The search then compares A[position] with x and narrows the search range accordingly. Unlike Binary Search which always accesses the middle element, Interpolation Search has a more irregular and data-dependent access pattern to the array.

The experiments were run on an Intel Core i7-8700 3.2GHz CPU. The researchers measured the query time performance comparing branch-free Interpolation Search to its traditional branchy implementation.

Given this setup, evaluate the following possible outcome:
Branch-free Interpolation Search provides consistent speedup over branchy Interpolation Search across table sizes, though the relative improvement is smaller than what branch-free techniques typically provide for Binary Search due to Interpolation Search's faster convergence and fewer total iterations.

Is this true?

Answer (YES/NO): NO